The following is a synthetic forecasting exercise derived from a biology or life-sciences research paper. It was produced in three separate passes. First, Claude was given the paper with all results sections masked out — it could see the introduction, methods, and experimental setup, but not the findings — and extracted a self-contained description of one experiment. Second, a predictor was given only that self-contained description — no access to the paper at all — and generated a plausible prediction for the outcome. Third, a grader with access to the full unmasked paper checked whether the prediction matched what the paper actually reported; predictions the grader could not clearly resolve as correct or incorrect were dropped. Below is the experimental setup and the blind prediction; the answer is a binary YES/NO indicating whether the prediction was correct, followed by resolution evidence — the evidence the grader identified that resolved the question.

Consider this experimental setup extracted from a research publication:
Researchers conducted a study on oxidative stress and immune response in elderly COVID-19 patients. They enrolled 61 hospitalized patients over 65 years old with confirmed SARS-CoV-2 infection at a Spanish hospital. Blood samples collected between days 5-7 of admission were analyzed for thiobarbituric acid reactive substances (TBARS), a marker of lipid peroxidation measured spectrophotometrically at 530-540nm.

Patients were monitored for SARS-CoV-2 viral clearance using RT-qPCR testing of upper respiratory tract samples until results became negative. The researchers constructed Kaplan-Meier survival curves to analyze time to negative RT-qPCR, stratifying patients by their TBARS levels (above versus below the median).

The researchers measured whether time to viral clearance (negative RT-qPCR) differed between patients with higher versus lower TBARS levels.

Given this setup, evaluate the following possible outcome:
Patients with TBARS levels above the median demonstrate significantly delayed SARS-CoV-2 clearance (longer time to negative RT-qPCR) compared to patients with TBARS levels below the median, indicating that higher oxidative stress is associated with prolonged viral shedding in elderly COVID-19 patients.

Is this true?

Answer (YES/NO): NO